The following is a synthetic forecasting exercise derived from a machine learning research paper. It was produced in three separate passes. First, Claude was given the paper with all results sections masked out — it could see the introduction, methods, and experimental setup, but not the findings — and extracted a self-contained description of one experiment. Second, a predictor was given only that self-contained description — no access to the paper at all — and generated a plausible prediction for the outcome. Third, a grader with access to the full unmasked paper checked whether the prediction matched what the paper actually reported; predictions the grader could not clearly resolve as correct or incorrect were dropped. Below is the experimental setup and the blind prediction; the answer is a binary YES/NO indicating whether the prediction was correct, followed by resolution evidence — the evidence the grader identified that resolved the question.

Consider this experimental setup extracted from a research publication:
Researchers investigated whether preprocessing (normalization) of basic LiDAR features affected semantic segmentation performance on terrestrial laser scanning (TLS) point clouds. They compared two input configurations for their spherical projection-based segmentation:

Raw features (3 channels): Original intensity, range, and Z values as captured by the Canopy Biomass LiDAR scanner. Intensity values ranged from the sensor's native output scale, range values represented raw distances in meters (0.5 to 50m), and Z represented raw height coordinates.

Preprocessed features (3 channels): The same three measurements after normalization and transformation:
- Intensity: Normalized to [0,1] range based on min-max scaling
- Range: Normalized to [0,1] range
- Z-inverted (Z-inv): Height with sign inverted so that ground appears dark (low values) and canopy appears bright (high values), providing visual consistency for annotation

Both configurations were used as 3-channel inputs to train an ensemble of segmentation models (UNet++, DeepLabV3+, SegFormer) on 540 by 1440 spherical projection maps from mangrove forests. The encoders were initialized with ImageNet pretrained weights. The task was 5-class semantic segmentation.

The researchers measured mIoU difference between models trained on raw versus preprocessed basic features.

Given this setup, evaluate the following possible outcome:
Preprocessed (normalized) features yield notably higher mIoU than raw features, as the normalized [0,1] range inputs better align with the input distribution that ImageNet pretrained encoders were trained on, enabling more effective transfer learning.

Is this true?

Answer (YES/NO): NO